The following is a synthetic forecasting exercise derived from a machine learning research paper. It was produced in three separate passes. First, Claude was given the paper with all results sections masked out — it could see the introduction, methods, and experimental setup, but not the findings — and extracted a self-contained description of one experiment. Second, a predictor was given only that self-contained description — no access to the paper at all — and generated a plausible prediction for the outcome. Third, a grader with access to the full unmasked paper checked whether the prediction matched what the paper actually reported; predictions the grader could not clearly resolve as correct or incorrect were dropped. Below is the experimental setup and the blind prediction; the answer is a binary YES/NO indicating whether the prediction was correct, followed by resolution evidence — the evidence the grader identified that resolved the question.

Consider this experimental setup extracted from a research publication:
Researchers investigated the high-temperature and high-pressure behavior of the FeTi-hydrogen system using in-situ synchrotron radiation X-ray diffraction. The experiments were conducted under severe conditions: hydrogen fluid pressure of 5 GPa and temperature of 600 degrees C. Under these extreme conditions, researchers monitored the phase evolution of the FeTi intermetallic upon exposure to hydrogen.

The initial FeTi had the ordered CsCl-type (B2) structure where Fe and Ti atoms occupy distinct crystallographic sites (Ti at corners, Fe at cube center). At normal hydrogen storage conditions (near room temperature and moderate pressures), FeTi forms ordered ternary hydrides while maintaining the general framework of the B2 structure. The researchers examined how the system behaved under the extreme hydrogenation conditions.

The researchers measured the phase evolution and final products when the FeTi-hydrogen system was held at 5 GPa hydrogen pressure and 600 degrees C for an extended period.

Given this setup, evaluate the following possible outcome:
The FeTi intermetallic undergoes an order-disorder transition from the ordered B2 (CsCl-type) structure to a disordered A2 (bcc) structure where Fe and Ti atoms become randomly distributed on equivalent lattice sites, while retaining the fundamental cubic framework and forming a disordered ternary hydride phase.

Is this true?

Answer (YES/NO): YES